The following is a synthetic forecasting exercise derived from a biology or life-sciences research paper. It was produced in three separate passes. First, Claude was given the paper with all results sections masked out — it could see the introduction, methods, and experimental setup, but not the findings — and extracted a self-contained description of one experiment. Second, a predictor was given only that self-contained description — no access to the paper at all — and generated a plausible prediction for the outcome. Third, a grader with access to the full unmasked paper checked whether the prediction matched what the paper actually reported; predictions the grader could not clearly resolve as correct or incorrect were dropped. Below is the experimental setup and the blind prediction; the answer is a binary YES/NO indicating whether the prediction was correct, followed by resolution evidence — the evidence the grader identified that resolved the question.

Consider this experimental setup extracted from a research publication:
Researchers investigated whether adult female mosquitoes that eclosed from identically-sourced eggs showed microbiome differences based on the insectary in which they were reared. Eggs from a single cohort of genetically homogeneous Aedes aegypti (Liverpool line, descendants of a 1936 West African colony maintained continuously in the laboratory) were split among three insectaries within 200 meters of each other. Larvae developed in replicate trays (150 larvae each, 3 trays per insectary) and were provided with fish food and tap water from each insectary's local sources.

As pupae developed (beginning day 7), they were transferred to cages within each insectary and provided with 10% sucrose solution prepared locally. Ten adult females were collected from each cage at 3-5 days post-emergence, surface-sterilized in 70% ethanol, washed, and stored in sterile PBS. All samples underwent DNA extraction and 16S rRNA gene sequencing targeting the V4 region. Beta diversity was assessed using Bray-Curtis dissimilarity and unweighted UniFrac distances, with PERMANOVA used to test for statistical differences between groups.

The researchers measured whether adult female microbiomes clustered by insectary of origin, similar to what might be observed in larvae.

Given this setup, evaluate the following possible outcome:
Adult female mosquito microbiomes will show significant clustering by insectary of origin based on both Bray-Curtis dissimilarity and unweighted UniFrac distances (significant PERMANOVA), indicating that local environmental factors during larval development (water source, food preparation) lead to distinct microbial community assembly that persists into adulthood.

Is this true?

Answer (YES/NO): YES